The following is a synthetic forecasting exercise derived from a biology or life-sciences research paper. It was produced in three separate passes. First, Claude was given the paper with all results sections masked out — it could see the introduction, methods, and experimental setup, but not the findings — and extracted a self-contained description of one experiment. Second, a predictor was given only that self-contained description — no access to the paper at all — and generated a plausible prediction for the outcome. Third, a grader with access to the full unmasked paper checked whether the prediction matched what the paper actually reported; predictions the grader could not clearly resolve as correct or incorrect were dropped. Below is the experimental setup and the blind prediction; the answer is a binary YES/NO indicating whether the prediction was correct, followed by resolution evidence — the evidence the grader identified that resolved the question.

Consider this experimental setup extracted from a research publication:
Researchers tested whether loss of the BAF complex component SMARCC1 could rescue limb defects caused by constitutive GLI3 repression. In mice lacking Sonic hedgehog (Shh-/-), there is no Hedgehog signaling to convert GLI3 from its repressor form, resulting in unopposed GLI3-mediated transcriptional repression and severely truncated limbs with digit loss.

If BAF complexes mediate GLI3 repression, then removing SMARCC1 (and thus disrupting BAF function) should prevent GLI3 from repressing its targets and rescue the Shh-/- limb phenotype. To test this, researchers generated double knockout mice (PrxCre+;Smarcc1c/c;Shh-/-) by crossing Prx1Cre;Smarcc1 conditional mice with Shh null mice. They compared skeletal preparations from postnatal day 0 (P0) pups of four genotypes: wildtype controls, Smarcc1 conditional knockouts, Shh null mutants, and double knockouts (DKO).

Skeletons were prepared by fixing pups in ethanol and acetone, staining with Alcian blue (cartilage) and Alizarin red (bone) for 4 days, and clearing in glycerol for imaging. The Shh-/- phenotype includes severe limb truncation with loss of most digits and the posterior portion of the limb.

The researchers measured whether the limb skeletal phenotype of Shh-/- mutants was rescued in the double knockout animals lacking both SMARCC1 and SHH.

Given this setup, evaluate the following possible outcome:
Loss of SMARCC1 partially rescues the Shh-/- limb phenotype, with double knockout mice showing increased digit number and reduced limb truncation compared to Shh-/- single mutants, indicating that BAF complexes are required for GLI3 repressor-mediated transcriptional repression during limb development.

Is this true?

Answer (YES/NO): NO